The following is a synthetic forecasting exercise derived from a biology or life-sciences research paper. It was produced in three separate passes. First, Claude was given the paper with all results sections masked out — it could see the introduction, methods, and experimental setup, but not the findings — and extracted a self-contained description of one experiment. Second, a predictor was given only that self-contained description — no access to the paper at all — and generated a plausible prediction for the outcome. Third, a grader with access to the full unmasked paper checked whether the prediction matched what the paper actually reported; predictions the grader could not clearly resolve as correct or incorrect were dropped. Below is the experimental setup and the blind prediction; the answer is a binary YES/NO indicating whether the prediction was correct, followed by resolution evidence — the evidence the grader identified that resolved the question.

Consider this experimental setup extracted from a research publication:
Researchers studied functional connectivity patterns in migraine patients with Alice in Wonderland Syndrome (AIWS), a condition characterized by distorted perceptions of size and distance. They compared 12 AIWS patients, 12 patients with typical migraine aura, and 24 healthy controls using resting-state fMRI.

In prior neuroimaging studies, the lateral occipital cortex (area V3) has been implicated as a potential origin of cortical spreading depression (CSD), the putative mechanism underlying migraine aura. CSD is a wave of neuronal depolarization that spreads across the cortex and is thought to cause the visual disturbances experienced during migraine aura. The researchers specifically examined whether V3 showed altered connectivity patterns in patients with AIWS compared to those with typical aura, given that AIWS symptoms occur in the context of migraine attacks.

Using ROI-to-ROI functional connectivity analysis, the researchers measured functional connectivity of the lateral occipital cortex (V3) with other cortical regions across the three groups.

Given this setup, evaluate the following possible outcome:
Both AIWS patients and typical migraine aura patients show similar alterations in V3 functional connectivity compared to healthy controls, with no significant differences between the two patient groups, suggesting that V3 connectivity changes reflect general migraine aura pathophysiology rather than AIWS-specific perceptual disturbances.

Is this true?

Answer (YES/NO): NO